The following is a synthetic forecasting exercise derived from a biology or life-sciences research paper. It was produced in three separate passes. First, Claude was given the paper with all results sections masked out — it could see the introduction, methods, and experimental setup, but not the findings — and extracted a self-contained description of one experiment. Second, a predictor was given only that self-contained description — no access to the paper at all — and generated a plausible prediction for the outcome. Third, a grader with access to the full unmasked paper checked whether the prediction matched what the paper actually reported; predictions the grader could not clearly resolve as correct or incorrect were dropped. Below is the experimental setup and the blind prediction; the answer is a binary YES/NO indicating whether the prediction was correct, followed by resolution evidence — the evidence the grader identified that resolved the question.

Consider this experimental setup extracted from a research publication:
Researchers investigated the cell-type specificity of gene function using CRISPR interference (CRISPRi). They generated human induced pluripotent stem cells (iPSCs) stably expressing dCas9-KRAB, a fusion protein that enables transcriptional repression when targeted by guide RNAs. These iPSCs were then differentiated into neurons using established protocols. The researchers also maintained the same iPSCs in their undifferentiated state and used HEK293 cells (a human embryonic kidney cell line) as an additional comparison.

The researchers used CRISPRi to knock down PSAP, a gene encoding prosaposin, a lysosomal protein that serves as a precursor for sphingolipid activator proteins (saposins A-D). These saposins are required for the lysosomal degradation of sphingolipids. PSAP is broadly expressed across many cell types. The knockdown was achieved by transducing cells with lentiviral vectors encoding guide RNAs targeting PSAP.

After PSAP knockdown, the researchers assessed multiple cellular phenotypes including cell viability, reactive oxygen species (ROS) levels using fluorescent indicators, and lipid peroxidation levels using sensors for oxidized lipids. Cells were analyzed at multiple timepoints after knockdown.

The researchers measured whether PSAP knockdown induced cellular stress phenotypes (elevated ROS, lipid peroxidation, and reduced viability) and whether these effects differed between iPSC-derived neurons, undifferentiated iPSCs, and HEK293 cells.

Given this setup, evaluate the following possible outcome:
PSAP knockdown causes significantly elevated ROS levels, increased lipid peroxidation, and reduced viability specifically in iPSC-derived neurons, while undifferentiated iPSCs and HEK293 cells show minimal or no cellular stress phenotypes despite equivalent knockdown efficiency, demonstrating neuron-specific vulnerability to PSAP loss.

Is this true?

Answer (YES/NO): NO